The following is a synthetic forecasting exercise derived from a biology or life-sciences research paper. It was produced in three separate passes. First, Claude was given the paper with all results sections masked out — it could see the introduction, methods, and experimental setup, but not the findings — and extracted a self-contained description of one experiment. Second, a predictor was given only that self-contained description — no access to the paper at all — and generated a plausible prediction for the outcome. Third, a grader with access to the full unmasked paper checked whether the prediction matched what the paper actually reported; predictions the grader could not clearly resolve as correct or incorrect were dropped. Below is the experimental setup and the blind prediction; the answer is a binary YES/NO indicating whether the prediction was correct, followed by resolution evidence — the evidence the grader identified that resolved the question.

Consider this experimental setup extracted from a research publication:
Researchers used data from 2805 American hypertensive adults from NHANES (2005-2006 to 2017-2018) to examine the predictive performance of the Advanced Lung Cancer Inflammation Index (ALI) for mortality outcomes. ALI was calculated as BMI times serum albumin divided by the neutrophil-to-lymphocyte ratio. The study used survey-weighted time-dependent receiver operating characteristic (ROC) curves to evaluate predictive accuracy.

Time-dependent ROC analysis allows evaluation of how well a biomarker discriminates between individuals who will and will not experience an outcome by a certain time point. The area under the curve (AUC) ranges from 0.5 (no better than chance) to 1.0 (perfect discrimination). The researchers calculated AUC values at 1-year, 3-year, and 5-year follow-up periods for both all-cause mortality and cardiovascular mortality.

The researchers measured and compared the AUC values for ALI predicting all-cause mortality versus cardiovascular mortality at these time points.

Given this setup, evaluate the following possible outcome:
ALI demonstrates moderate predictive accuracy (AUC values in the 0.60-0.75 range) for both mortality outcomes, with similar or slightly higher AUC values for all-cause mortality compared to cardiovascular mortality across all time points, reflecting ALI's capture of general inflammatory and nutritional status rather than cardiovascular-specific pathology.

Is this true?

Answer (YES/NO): NO